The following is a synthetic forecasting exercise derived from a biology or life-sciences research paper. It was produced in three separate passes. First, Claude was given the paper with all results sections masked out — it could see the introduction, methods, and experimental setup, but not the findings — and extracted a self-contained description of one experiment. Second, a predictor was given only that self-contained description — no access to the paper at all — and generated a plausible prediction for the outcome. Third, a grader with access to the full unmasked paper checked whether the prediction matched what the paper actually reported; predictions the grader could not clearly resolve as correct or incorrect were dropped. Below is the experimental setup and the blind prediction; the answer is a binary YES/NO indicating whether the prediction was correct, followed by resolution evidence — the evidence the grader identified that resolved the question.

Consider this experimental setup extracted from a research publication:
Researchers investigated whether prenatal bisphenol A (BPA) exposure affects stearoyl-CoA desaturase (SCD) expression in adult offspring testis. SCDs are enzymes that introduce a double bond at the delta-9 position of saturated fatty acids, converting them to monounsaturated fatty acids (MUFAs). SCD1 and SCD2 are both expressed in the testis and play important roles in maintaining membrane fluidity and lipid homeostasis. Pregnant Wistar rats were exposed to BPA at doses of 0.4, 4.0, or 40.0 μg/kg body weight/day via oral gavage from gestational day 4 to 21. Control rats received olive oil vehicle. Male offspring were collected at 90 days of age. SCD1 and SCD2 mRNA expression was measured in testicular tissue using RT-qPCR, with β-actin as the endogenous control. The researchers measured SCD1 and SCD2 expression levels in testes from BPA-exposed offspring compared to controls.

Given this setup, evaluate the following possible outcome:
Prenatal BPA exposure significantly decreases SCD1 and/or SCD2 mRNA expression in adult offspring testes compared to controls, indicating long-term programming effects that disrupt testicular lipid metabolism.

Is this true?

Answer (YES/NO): NO